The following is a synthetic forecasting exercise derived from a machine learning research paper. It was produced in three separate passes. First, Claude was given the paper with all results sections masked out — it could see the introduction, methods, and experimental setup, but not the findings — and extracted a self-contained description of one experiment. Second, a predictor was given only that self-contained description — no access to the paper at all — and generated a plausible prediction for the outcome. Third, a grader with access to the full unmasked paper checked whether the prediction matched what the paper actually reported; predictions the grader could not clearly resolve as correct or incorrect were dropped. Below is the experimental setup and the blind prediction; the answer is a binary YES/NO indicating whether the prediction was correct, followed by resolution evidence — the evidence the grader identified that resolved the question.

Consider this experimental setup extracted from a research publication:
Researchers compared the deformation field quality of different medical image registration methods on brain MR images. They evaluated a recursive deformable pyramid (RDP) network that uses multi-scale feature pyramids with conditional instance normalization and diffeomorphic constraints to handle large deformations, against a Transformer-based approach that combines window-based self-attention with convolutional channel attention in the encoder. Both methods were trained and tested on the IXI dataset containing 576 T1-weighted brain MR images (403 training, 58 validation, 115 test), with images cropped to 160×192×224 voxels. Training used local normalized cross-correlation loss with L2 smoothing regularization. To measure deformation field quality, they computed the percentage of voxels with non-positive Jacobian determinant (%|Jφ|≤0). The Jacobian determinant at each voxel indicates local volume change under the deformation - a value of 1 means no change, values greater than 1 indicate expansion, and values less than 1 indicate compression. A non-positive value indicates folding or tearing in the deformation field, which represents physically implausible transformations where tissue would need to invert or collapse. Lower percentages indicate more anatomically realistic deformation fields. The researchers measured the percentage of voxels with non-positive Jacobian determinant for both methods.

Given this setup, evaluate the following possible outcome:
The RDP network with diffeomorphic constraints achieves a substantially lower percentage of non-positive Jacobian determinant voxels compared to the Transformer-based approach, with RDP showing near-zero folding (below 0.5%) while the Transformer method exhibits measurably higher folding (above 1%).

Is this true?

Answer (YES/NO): NO